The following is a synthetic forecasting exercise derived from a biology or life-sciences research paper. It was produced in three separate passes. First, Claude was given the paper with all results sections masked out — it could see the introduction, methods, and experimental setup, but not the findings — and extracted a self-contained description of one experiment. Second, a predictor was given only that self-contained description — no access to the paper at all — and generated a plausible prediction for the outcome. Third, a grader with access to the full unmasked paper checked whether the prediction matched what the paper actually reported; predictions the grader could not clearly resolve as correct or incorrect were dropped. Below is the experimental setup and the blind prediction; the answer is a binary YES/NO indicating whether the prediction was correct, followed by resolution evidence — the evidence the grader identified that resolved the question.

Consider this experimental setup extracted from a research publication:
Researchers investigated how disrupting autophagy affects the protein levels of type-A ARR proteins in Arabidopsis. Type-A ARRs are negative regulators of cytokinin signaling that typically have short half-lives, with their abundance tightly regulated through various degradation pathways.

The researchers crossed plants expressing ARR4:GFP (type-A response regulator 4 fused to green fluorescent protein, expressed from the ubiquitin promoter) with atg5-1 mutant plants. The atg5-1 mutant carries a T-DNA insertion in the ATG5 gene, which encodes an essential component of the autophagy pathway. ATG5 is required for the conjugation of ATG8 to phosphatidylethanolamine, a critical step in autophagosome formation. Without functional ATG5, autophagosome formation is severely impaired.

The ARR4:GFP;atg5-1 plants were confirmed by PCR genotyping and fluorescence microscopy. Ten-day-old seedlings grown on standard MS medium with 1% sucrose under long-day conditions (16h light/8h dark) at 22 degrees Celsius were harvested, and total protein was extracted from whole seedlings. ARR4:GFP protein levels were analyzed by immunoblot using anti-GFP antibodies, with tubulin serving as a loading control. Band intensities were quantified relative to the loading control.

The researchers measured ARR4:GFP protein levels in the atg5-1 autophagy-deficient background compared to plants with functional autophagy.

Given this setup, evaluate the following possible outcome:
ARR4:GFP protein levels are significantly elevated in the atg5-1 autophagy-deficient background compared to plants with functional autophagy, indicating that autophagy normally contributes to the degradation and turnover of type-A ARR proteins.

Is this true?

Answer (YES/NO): YES